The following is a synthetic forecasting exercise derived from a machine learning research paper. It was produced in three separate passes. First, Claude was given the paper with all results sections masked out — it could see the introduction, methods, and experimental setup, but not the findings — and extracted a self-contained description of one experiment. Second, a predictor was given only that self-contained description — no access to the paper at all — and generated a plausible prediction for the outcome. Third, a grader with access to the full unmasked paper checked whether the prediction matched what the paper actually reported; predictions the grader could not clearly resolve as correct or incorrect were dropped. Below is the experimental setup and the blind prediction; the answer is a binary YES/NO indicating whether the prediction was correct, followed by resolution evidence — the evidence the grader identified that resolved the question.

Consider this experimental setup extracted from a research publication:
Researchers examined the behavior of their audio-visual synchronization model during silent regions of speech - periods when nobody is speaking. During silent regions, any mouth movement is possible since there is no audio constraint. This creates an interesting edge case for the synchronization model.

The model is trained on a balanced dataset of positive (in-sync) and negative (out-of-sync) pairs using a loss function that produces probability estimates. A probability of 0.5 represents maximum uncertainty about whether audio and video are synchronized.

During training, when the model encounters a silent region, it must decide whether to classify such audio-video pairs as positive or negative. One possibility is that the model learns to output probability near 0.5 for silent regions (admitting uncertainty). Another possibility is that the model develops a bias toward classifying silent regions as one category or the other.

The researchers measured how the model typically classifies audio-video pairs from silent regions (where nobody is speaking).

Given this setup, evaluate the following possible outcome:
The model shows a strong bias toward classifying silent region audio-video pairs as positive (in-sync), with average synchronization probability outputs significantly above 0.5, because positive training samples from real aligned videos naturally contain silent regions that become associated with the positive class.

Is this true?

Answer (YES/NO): YES